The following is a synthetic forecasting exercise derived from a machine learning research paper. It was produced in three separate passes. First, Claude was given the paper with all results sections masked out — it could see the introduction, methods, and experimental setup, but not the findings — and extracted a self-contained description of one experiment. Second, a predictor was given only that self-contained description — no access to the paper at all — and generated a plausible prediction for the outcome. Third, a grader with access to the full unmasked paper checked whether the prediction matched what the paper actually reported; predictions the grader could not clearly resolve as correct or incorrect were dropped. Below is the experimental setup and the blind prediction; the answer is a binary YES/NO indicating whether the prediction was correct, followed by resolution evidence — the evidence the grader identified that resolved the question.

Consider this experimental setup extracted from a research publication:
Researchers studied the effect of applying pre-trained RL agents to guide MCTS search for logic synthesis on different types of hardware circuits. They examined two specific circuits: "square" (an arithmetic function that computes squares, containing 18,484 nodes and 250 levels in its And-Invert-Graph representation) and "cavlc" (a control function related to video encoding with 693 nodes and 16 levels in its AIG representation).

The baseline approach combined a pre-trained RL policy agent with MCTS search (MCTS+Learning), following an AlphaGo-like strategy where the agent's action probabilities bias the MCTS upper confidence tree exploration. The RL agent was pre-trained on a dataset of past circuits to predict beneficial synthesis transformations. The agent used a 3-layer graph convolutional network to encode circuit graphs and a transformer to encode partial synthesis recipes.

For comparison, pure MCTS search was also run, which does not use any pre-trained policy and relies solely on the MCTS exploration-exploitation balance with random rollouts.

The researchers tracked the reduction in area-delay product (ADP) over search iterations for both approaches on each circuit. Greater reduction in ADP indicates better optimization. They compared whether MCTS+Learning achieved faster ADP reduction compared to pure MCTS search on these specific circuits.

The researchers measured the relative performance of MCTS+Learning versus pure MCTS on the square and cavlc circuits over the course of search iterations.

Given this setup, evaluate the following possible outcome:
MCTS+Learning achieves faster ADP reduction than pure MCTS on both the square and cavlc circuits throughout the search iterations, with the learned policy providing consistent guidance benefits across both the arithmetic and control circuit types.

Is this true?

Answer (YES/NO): NO